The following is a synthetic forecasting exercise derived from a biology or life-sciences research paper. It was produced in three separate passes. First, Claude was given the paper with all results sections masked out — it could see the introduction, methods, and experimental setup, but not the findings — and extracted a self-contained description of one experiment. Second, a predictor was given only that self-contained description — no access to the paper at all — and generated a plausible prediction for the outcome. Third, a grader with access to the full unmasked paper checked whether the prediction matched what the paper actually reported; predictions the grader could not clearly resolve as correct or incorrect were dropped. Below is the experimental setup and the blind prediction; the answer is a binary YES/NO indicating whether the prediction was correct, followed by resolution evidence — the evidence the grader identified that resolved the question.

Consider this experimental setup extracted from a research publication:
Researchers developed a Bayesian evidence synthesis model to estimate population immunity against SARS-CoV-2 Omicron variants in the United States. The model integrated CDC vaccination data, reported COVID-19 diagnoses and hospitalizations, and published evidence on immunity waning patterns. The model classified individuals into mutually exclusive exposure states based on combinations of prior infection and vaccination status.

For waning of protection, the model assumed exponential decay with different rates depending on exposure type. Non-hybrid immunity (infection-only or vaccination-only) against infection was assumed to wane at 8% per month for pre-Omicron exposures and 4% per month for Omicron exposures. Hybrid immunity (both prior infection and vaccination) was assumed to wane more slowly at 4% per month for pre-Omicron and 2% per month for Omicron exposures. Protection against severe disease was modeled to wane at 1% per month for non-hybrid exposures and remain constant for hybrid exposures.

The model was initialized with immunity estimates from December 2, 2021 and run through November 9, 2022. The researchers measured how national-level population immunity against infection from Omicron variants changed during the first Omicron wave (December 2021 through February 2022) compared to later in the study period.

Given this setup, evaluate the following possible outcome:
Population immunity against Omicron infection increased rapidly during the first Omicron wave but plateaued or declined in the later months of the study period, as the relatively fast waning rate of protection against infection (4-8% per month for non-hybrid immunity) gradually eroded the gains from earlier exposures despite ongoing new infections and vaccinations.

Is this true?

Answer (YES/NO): NO